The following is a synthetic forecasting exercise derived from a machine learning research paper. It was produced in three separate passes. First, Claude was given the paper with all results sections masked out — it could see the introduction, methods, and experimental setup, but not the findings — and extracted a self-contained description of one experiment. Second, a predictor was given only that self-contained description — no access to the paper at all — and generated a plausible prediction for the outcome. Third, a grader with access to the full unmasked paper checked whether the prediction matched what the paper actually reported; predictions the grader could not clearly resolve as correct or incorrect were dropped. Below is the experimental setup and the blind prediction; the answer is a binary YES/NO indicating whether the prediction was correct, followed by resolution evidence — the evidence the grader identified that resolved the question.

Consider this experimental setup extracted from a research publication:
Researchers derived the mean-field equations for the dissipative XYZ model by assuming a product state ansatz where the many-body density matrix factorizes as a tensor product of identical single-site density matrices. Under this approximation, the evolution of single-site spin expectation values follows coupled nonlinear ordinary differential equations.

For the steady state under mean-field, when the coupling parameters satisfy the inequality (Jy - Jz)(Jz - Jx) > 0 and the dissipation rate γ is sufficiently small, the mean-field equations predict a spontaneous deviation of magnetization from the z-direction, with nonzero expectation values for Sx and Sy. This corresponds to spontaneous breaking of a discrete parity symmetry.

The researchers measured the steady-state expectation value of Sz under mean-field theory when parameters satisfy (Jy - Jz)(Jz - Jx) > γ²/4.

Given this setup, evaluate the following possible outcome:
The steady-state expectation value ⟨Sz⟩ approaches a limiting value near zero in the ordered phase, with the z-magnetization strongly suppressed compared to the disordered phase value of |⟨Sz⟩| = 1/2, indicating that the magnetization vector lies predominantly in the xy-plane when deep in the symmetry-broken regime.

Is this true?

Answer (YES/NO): YES